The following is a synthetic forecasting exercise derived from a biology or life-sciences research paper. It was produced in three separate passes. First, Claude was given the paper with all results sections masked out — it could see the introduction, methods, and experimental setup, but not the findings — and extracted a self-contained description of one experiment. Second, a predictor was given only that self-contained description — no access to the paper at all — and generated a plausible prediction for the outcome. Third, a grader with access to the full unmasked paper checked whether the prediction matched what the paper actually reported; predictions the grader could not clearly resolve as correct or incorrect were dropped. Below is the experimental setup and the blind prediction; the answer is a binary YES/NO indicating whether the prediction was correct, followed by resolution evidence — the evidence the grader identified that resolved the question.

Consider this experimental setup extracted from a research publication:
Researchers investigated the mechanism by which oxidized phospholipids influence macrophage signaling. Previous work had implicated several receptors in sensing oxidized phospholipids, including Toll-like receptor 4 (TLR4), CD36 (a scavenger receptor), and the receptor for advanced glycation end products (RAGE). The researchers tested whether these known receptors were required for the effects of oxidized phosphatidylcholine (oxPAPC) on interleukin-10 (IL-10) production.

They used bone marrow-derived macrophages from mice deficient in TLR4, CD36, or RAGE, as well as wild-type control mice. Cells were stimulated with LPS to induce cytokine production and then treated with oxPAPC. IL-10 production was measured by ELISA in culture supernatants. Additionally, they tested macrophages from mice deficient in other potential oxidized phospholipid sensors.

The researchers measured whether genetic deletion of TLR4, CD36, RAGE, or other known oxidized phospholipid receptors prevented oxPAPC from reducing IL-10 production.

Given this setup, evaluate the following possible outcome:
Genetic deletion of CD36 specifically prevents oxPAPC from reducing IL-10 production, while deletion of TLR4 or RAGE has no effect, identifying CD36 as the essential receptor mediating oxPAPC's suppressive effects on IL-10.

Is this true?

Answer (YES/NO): NO